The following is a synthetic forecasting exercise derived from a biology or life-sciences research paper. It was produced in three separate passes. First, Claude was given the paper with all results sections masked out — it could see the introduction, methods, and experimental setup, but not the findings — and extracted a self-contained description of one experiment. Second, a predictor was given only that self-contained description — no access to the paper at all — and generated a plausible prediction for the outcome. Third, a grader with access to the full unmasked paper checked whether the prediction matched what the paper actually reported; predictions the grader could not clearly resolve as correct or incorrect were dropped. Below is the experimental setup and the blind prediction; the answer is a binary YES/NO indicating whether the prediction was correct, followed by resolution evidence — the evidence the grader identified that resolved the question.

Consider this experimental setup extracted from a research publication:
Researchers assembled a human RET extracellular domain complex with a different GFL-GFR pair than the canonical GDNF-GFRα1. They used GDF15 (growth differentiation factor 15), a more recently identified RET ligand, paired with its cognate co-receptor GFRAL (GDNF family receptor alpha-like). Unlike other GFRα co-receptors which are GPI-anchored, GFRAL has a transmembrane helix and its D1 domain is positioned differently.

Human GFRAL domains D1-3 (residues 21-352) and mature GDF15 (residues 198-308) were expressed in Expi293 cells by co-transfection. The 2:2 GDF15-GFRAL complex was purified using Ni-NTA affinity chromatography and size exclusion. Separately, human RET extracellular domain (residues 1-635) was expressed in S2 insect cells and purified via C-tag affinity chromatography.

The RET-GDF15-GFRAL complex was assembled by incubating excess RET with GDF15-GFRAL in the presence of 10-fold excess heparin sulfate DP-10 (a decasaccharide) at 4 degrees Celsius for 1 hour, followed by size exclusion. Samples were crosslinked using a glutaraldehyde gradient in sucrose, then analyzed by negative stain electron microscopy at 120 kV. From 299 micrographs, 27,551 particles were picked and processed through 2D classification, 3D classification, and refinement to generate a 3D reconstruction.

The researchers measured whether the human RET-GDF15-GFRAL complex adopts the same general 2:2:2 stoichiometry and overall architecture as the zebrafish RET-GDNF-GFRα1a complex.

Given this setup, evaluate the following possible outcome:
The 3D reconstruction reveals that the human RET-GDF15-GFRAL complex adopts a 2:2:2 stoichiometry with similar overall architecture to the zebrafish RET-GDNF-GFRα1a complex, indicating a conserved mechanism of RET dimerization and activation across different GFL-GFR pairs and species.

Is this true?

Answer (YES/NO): YES